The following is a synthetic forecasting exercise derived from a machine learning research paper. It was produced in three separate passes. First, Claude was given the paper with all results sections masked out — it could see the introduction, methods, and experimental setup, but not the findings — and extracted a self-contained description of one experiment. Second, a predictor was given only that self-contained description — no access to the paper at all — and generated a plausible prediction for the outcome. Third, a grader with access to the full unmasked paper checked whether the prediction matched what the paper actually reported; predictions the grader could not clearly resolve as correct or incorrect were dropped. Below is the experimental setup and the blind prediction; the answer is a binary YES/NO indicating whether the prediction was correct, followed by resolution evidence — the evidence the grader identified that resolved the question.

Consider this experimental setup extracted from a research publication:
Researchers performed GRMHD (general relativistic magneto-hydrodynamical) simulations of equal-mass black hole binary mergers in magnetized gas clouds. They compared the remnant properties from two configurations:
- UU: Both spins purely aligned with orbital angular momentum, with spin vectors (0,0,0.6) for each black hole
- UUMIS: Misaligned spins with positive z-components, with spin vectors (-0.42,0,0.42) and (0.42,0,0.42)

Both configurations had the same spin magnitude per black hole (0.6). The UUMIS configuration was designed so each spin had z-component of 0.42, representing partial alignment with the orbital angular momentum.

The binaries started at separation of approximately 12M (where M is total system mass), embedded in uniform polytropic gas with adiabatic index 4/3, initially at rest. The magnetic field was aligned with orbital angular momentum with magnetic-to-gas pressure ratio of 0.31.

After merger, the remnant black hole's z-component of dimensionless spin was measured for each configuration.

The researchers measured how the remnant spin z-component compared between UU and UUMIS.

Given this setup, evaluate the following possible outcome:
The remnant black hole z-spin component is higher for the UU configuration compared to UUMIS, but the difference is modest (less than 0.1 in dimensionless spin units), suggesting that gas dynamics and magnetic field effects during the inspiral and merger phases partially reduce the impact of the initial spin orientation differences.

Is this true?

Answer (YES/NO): YES